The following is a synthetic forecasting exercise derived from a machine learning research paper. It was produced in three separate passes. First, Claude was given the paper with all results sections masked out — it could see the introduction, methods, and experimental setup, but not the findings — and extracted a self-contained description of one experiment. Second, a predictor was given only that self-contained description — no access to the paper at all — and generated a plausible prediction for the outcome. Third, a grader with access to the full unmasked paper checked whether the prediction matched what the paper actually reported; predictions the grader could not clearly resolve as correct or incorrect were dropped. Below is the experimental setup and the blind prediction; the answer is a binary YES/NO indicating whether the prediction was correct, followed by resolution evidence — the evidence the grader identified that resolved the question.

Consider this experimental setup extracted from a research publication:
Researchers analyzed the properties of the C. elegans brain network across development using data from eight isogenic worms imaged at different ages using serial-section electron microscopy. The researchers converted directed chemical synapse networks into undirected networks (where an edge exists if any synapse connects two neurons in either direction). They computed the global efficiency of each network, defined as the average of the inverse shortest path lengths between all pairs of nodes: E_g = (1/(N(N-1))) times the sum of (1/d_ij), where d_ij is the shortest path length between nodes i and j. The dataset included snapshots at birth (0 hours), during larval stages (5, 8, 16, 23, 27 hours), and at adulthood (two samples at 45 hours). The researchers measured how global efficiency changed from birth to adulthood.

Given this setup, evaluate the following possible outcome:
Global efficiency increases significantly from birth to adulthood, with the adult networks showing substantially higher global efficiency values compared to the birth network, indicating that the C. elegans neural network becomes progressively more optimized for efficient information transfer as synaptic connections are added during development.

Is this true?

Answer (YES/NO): YES